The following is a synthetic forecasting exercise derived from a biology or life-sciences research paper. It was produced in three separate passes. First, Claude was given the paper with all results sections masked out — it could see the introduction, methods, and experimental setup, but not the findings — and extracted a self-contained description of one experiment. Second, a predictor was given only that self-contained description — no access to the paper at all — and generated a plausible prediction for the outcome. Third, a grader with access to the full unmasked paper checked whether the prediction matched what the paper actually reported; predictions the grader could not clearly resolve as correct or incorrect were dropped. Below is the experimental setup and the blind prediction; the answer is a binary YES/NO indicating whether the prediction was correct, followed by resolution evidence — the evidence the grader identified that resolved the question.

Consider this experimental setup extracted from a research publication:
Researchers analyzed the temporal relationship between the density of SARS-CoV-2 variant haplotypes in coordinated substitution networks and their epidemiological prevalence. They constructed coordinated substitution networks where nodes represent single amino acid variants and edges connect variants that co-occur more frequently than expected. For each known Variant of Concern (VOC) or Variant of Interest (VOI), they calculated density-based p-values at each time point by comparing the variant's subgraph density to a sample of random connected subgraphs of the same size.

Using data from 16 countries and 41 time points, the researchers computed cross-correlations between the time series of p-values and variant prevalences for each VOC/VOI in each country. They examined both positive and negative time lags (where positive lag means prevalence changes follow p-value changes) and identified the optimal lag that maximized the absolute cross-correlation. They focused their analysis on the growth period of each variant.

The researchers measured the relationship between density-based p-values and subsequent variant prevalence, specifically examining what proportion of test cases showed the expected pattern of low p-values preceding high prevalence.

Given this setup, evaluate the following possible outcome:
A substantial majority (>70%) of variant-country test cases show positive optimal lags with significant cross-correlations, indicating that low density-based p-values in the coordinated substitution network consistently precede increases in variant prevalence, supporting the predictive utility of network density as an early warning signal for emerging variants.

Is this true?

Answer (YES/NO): YES